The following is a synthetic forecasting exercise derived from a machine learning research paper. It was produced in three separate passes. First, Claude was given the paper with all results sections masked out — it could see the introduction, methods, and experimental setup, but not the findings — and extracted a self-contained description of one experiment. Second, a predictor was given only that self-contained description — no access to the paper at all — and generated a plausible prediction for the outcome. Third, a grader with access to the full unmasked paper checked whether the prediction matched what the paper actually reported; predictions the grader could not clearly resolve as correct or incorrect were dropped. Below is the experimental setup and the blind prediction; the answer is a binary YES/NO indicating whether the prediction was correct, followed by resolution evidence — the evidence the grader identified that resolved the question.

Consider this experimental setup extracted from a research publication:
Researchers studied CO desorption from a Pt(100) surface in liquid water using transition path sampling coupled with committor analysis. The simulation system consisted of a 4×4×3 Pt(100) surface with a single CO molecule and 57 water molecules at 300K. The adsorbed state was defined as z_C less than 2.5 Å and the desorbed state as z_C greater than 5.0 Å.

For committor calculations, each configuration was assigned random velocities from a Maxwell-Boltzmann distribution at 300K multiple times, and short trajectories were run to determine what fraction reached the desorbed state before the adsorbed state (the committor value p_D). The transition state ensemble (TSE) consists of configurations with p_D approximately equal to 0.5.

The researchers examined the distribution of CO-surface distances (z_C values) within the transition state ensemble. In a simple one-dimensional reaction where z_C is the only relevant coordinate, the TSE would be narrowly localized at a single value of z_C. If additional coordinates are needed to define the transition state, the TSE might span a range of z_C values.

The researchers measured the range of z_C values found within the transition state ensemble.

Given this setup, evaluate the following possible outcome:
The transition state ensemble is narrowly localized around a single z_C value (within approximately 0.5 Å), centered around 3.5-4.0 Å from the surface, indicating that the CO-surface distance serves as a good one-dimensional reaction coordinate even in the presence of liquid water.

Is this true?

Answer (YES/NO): NO